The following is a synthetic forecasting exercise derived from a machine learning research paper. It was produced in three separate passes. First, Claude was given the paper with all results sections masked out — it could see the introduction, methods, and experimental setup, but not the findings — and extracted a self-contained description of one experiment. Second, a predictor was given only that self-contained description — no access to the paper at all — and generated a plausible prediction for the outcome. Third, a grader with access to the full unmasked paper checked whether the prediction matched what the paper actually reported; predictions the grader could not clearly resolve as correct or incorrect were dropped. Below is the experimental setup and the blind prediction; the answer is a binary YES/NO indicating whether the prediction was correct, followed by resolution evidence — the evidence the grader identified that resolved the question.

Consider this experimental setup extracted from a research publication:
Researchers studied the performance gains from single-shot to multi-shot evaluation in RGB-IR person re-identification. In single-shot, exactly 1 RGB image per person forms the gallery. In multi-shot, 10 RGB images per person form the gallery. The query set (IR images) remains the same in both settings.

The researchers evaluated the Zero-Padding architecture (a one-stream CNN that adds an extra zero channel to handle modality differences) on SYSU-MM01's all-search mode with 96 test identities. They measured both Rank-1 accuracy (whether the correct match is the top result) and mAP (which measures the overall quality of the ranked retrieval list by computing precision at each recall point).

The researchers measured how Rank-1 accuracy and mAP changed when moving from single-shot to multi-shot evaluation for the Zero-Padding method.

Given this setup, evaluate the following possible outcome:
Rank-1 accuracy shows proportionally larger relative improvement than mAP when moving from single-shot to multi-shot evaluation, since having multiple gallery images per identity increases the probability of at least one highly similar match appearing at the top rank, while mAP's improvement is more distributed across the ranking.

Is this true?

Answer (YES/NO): NO